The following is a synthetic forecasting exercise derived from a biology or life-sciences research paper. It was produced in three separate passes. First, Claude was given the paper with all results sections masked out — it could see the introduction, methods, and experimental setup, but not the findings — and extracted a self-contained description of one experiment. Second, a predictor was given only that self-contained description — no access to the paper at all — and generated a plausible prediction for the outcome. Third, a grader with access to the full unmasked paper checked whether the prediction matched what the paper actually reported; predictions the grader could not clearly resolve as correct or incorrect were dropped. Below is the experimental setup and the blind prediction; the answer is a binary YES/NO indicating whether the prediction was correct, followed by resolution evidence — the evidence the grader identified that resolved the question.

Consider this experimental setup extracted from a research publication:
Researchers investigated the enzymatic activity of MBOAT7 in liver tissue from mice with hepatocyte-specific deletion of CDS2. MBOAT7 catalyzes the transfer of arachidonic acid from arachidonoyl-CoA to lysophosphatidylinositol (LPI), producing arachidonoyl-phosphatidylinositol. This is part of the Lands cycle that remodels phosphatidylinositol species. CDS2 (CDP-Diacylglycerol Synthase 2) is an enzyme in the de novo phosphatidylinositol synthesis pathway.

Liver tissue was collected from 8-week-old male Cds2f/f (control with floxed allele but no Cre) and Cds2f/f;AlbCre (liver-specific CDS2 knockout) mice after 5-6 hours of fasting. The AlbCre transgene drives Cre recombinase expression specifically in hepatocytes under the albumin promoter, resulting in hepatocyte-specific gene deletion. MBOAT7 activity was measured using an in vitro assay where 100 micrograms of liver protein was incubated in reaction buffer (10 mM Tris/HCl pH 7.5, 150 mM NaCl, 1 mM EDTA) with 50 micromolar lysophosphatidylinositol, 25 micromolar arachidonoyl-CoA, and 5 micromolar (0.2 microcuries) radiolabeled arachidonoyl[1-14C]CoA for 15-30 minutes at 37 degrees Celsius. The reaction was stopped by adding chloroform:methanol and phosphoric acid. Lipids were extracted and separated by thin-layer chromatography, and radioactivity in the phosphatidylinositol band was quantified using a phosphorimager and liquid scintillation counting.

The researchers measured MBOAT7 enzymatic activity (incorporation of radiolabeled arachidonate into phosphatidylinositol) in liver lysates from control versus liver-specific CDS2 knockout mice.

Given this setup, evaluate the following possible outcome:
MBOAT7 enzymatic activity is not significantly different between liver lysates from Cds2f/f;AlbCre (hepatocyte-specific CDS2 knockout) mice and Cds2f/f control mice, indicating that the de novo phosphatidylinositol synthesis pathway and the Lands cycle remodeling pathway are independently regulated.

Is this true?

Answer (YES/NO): YES